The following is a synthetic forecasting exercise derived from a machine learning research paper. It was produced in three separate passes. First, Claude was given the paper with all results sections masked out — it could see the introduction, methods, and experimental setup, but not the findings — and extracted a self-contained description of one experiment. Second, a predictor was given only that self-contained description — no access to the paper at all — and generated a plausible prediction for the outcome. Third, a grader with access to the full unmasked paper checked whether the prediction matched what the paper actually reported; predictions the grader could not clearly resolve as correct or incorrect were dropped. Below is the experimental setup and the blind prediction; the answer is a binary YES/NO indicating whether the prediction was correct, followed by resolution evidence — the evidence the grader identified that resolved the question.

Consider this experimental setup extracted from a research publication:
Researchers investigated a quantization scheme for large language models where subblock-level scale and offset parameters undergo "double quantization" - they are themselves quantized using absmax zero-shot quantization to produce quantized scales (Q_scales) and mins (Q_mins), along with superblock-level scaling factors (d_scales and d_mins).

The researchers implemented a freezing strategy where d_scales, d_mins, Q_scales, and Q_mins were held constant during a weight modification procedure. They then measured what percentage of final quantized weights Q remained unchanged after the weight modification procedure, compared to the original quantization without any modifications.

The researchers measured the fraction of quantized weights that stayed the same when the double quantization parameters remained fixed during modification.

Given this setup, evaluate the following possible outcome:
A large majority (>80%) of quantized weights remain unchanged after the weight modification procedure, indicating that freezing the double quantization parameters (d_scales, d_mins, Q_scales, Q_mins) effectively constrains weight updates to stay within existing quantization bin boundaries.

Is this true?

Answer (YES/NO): NO